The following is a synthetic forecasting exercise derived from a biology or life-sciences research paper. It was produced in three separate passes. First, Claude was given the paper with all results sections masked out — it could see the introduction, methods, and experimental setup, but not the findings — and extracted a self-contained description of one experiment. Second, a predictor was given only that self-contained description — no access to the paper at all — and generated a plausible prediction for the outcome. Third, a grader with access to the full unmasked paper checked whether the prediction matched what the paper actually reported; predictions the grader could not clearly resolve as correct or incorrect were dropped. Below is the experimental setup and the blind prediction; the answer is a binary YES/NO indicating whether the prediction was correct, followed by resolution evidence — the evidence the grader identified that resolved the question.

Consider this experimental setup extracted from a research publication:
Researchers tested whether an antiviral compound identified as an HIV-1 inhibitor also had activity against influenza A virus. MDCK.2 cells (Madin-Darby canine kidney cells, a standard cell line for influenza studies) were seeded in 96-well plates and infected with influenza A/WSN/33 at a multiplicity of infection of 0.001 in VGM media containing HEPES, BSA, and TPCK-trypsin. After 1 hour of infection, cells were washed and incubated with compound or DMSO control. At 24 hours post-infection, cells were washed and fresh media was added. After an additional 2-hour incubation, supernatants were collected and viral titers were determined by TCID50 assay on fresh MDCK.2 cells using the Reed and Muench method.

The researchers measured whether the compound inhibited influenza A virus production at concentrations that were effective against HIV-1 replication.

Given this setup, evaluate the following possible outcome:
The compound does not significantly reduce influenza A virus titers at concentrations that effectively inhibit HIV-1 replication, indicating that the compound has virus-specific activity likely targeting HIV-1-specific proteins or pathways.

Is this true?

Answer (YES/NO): YES